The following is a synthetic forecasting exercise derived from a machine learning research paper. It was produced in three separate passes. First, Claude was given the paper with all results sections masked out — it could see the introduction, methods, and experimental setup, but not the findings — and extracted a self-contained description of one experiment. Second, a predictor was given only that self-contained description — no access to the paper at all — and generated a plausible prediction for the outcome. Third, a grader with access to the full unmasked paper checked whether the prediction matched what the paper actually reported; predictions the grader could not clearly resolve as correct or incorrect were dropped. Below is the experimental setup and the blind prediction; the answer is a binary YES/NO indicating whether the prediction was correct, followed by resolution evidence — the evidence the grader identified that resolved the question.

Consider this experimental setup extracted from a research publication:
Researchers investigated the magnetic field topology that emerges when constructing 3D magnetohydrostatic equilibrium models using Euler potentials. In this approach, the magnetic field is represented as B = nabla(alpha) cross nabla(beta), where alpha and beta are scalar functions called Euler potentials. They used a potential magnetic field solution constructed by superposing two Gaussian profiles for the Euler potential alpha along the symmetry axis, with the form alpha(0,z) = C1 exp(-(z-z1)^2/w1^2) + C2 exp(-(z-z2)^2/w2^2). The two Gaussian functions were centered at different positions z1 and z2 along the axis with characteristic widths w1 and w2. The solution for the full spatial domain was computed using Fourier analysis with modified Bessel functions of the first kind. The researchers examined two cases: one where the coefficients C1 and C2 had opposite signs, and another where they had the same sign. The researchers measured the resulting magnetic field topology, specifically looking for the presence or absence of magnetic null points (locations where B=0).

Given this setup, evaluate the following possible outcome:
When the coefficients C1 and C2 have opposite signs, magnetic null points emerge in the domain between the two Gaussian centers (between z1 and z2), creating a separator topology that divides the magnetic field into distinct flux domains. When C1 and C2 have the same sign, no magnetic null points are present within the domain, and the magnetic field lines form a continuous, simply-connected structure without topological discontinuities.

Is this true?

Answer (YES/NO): NO